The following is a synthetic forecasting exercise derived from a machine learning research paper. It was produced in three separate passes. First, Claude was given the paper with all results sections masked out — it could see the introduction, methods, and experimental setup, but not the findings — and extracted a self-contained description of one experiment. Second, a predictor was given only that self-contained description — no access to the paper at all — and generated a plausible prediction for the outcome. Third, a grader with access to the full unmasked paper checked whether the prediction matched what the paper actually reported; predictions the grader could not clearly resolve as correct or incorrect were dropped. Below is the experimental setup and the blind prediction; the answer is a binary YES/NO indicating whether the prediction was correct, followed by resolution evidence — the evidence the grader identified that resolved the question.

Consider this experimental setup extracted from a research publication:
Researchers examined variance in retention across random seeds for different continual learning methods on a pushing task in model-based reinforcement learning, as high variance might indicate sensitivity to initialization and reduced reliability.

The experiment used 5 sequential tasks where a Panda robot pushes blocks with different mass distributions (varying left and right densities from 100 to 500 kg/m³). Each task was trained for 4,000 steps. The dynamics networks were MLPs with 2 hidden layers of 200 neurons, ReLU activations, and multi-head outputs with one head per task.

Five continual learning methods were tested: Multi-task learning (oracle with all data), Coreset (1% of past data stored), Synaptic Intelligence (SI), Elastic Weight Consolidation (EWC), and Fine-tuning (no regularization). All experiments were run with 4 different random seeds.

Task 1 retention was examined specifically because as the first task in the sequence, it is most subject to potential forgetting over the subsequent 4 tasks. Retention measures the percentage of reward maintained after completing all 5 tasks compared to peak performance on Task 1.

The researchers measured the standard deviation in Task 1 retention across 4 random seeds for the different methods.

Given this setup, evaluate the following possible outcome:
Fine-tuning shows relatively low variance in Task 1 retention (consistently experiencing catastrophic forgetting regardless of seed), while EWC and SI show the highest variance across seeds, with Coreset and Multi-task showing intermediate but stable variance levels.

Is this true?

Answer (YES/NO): NO